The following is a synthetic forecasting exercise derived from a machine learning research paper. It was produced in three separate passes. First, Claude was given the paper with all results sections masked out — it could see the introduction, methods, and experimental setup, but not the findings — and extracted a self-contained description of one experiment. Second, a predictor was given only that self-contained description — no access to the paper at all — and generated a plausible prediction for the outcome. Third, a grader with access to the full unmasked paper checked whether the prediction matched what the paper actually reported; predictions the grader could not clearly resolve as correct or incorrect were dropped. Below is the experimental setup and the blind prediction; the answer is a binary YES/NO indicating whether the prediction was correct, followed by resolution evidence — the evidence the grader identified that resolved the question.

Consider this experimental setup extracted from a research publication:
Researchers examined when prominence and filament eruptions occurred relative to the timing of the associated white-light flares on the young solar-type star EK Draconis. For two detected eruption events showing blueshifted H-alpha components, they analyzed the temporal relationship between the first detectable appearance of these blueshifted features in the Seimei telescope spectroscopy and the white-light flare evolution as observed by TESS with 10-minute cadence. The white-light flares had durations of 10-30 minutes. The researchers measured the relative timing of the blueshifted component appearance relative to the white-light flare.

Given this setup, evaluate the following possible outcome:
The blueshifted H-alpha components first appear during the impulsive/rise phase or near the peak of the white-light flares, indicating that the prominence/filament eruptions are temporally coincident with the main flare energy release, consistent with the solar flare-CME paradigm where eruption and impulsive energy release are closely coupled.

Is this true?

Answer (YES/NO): YES